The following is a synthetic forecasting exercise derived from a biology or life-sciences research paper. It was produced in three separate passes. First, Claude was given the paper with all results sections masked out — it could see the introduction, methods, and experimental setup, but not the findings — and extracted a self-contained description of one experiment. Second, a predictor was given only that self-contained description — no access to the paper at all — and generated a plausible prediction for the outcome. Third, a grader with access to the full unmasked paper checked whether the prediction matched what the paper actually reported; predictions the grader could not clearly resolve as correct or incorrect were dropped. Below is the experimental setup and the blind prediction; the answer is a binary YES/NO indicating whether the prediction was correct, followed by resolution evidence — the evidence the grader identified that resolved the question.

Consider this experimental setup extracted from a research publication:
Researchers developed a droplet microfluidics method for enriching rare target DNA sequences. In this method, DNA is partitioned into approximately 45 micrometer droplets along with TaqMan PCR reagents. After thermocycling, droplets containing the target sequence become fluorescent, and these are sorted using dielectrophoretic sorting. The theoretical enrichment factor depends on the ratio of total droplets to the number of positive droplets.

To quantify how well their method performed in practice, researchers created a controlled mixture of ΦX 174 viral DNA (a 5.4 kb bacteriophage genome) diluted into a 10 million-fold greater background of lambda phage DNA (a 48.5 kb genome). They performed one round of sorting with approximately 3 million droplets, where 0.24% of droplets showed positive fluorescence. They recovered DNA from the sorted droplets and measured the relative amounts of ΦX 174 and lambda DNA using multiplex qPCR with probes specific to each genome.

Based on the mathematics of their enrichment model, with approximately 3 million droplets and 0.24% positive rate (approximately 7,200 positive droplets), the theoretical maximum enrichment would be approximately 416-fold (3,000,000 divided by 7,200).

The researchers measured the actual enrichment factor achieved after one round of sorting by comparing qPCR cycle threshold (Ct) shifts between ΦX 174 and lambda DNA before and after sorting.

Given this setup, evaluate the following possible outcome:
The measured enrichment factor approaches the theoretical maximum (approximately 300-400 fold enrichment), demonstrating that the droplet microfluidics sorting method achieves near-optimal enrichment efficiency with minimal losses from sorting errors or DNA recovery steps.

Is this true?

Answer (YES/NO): NO